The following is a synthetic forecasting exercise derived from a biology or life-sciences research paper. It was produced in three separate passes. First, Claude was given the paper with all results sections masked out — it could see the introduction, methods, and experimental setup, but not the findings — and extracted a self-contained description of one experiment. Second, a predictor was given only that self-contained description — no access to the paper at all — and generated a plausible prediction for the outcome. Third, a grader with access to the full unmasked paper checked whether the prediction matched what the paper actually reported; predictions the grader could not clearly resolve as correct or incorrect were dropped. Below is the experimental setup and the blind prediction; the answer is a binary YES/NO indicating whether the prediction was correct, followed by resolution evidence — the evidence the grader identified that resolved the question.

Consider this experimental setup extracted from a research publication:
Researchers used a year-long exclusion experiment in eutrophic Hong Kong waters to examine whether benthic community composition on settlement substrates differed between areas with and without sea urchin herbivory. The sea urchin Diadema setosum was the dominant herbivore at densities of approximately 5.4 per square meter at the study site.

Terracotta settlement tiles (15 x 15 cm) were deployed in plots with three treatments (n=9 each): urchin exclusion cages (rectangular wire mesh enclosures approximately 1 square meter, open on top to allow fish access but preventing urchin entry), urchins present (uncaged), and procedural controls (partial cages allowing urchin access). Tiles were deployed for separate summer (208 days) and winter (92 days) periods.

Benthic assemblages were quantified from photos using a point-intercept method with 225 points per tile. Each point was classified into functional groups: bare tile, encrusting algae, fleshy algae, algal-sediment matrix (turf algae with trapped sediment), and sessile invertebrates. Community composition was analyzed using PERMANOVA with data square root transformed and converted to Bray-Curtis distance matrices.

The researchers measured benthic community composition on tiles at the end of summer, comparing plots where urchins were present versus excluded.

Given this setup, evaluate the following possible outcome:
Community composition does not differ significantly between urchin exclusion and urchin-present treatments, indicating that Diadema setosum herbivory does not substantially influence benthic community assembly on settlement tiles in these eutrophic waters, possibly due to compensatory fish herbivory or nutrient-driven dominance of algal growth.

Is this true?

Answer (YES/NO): NO